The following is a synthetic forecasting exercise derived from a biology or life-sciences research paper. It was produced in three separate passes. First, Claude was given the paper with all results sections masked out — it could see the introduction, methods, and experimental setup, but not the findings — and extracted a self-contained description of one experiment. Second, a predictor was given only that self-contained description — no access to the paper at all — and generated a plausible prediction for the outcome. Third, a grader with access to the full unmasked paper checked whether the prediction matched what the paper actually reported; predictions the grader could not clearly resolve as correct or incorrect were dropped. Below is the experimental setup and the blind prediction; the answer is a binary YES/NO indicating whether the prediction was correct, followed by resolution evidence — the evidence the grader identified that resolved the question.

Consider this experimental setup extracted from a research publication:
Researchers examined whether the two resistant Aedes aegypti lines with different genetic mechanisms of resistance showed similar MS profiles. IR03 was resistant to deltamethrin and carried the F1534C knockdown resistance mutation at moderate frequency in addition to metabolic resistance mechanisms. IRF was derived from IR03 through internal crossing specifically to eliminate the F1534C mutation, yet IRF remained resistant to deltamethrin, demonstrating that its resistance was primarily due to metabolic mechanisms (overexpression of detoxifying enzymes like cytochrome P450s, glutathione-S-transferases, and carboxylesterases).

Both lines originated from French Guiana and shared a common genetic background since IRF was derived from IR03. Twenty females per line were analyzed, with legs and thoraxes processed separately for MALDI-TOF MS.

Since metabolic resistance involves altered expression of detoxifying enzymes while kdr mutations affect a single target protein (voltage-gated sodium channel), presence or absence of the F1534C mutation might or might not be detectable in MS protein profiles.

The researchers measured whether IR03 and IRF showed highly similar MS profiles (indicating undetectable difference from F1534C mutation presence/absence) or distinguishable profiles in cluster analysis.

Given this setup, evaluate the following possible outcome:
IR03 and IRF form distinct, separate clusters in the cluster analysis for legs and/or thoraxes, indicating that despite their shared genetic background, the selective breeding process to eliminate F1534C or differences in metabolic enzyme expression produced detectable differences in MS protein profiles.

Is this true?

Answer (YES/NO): NO